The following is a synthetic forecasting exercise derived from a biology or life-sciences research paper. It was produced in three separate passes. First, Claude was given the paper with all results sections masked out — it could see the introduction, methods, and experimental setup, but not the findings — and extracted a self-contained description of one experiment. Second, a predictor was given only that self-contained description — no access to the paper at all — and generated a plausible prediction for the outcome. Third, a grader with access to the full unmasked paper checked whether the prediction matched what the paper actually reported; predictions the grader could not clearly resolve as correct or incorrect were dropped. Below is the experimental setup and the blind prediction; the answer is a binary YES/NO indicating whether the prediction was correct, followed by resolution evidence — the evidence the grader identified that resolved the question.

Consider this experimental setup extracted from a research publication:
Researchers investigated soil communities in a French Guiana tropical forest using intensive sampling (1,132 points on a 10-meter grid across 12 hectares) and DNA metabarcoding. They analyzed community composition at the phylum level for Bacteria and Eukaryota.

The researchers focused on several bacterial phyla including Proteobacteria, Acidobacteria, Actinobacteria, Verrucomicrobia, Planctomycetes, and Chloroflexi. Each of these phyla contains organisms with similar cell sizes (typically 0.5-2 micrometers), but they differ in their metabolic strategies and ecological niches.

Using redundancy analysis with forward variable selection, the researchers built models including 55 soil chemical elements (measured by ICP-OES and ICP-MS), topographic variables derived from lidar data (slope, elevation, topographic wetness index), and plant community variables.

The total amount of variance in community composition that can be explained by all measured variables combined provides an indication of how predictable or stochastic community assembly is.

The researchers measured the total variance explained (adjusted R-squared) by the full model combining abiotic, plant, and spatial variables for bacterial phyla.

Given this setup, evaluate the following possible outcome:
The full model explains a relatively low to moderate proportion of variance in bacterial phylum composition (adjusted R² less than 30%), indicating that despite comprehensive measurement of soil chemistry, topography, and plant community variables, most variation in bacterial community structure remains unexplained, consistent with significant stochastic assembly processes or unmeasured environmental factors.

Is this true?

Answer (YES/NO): YES